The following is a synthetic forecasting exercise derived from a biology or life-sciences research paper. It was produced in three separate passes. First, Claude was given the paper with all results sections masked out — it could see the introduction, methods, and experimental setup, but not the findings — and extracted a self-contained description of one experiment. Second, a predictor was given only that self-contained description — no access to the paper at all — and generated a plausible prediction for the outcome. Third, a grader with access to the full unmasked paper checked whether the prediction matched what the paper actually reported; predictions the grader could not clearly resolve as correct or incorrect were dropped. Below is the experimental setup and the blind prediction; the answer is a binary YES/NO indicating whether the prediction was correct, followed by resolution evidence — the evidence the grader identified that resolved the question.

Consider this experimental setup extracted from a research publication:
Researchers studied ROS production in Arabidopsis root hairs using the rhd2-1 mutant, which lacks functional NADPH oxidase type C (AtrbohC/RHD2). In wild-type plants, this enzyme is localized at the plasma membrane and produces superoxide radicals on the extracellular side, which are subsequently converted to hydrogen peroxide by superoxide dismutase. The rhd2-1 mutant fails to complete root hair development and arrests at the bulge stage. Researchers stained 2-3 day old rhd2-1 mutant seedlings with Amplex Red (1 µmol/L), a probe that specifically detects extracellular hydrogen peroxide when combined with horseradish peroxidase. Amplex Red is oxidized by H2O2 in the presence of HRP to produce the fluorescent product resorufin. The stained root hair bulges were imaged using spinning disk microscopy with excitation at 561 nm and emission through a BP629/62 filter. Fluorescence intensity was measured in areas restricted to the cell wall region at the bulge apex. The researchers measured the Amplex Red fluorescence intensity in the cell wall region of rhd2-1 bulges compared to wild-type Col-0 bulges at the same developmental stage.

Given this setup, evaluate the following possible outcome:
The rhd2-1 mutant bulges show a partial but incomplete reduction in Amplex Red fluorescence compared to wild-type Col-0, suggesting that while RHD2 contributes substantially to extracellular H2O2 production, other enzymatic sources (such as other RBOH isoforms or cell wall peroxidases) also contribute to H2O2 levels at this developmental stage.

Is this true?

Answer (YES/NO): NO